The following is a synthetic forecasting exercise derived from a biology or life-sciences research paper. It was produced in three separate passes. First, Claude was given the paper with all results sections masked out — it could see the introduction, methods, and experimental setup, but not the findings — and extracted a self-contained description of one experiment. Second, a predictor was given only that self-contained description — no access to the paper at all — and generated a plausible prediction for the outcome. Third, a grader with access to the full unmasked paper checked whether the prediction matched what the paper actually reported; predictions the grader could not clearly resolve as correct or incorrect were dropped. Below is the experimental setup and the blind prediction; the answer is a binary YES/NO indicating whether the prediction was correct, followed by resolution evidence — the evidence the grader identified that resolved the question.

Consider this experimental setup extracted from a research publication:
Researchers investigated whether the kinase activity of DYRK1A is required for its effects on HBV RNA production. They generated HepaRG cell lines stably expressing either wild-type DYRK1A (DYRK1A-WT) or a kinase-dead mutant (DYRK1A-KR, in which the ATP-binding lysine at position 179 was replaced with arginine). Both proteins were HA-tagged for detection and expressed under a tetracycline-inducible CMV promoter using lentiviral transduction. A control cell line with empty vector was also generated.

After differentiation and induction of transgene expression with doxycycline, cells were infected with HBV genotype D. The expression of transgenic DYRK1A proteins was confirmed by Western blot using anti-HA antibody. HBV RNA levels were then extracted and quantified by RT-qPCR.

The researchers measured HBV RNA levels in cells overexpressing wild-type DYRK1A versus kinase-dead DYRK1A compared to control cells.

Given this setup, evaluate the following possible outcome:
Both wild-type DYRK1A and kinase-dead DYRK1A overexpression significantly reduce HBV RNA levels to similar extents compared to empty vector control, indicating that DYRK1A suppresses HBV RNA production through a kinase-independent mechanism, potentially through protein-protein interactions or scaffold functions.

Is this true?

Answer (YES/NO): NO